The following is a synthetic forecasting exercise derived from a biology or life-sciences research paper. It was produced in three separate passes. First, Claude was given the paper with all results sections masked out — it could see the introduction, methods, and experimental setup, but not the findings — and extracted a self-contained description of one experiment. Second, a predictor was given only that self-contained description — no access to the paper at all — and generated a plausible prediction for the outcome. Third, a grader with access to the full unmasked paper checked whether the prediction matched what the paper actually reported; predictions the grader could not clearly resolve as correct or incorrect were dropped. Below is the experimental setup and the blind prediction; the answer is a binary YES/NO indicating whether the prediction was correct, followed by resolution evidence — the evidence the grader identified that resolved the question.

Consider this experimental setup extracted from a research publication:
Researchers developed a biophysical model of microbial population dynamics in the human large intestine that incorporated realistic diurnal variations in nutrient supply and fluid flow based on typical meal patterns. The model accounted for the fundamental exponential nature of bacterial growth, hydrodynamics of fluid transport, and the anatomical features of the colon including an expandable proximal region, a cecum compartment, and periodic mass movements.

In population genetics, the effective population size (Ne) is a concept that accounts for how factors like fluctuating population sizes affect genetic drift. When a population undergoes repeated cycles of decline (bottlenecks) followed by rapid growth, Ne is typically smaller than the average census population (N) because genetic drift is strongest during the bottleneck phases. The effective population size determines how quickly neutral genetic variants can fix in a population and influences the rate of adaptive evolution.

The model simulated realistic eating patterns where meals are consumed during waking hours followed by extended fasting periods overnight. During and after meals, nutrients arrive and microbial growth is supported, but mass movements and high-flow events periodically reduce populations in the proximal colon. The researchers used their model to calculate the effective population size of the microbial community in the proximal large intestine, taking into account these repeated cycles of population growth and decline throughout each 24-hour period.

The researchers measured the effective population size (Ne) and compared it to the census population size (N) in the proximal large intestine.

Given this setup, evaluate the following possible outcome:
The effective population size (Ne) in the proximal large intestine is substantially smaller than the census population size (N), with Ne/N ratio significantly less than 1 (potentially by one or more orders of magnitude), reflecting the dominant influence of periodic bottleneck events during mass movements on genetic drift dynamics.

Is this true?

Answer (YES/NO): YES